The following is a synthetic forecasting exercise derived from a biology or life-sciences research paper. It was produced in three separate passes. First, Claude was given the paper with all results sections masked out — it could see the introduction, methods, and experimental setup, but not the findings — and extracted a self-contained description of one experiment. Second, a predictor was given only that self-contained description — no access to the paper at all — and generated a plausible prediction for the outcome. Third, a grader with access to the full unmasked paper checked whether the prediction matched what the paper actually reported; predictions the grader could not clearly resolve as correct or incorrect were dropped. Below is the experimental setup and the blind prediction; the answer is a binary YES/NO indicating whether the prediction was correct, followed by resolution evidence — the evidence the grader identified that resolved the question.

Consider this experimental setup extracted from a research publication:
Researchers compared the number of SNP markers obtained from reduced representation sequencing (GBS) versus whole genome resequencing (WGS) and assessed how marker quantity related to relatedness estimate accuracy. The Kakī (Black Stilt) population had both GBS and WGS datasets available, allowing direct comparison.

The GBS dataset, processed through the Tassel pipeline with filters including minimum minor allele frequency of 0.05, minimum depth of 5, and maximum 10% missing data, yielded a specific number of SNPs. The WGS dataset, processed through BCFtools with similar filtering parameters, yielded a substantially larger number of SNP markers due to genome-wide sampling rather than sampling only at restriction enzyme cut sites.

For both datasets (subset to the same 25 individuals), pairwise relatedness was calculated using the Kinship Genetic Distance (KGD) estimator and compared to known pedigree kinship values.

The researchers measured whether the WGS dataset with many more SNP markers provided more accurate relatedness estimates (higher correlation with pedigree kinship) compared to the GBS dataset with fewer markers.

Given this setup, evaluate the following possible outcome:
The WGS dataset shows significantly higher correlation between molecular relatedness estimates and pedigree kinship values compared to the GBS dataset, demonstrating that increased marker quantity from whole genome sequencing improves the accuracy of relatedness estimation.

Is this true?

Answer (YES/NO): YES